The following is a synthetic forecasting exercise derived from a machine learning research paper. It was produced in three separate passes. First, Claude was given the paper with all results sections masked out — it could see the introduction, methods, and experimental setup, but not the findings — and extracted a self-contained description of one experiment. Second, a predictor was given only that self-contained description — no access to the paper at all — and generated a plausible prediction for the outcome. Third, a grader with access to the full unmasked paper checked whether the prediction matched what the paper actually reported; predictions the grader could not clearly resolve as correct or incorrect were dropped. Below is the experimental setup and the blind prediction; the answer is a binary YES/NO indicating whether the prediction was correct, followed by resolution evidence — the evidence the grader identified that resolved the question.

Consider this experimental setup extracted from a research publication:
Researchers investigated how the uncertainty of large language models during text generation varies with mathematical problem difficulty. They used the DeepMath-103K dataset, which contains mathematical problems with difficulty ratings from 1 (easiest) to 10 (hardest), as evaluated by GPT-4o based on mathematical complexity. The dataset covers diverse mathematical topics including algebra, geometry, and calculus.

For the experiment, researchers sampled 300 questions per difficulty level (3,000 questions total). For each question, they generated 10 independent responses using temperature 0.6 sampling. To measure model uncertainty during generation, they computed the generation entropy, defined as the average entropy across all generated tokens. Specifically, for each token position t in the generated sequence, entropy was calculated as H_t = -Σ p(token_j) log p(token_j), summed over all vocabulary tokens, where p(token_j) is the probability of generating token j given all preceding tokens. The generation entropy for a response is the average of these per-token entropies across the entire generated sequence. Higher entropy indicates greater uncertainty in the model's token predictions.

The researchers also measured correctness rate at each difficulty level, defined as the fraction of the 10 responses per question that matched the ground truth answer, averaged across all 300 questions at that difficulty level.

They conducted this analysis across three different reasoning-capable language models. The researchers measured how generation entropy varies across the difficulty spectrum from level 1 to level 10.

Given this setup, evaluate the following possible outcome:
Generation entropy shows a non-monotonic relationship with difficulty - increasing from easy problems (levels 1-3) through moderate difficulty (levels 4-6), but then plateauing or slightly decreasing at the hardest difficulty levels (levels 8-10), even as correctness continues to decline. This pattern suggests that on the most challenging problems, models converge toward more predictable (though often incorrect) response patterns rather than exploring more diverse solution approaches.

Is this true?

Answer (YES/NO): NO